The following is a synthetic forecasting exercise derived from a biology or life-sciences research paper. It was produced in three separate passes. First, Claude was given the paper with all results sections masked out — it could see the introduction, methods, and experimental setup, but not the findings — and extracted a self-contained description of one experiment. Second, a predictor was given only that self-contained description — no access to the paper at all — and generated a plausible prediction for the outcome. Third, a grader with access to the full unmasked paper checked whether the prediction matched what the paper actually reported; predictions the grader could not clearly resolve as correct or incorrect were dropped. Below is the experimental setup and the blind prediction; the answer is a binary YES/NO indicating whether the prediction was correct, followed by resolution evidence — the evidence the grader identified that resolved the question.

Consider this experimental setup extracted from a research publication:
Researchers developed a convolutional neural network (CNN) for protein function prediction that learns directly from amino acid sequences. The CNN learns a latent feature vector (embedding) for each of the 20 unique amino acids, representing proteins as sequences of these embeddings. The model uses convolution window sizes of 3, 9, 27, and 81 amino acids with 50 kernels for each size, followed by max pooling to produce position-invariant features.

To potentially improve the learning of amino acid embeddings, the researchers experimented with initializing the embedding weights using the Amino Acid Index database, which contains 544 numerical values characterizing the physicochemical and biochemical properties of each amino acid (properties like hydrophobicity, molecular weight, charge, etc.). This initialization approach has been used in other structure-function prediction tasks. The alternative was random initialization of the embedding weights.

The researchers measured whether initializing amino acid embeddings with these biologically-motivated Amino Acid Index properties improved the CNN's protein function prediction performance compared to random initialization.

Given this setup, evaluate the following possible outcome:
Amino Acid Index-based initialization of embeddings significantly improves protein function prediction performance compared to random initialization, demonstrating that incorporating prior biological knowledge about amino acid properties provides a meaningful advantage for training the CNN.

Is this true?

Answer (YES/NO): NO